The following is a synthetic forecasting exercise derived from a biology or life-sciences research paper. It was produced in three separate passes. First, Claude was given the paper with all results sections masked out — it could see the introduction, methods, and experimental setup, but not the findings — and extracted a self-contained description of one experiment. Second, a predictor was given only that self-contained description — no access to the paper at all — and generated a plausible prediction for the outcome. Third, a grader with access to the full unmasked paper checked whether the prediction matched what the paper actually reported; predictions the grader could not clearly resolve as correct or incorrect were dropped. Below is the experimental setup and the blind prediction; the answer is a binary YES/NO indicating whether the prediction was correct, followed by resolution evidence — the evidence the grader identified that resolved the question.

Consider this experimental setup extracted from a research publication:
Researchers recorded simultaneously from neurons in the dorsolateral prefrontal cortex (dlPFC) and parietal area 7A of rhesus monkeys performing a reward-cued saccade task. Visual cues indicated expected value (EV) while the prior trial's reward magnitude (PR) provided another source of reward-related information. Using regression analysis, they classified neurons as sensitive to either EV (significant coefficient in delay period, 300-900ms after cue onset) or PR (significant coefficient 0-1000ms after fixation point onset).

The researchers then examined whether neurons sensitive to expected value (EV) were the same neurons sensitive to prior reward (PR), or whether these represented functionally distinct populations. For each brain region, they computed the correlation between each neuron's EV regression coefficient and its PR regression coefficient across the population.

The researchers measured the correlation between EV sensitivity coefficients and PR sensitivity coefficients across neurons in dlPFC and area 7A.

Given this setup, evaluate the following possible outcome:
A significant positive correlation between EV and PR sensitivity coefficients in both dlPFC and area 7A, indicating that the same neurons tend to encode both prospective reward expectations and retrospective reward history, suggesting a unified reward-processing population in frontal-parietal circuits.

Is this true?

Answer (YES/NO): NO